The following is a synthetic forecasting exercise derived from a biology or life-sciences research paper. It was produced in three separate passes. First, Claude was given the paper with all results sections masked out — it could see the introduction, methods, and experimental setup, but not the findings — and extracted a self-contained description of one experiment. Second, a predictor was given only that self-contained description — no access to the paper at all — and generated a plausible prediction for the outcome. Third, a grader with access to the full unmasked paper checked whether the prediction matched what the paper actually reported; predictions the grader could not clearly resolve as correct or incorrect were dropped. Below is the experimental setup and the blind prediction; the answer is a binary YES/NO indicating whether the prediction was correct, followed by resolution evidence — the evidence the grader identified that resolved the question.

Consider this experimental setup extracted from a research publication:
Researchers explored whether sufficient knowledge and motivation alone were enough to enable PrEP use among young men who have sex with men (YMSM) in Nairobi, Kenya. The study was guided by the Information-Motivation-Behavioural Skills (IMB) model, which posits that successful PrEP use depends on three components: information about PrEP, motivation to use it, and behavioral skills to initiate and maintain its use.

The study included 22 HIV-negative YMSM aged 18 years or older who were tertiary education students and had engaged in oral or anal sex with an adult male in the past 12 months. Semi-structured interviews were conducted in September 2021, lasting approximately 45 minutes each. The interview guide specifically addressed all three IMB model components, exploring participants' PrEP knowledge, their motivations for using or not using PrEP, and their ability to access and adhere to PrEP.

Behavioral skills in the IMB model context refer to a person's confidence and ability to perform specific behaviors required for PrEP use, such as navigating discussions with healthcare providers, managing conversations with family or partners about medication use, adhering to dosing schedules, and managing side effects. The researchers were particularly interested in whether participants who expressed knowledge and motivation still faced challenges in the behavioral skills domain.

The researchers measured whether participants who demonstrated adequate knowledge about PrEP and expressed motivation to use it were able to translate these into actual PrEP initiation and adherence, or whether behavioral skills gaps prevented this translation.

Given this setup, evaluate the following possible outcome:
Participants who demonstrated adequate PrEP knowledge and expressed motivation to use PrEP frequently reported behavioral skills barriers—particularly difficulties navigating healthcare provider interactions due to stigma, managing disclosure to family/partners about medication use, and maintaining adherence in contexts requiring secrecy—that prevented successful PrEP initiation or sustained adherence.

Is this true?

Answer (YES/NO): YES